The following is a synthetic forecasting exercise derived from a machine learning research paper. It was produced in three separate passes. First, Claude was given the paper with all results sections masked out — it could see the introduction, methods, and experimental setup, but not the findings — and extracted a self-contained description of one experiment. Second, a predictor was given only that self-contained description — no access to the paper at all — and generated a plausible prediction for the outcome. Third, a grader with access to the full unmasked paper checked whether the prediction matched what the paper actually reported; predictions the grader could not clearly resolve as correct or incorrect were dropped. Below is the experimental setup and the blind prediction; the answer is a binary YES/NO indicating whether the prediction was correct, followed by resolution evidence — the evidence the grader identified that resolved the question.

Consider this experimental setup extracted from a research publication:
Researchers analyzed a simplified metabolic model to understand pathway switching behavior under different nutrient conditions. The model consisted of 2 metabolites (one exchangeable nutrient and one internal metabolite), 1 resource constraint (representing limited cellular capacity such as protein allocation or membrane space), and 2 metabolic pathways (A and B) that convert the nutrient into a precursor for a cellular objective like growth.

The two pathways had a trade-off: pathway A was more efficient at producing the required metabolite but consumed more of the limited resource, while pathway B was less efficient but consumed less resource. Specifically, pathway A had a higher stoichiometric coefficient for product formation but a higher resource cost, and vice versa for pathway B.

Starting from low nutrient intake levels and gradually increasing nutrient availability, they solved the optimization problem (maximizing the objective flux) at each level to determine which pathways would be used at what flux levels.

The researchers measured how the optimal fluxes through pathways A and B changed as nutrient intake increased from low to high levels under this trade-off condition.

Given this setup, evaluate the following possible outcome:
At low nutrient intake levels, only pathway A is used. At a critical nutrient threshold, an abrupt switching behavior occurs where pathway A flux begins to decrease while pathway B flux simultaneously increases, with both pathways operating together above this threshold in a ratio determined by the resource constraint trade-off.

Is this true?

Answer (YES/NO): YES